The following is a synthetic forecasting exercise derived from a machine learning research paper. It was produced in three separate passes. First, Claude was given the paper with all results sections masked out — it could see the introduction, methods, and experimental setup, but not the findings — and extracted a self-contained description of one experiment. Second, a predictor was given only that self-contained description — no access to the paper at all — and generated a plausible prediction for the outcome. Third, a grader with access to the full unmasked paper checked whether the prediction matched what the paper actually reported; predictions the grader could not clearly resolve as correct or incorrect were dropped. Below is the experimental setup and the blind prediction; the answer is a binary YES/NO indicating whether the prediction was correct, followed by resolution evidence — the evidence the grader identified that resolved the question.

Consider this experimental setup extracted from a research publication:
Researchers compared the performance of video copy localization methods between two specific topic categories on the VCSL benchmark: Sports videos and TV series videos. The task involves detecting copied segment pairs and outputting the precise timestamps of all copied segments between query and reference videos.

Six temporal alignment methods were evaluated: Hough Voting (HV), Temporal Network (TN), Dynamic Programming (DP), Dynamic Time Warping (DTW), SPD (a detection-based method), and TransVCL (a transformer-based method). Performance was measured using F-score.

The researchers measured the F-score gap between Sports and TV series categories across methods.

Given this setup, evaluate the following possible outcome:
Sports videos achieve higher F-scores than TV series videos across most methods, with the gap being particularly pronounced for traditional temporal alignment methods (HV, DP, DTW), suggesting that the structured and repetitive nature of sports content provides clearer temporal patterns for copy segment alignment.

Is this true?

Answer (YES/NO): NO